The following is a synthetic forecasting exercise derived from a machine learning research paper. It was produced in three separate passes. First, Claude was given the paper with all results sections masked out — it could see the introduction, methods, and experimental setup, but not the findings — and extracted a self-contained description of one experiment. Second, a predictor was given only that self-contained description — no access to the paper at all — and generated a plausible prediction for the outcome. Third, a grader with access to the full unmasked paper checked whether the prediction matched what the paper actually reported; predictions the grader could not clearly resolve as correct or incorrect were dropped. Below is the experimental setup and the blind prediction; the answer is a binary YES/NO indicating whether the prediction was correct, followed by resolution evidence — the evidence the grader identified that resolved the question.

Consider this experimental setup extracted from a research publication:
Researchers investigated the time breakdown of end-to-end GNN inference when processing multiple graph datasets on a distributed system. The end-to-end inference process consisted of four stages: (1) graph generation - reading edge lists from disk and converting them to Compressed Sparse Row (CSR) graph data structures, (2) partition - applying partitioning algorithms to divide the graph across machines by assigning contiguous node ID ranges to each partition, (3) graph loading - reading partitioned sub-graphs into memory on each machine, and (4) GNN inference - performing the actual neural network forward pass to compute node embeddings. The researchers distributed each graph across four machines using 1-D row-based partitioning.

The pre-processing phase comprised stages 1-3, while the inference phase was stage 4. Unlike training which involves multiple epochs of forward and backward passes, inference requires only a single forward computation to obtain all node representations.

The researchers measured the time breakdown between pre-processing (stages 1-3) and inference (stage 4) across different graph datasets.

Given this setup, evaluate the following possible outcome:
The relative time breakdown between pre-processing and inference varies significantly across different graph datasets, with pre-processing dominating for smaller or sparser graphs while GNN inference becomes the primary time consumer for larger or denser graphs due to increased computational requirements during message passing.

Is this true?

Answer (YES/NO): NO